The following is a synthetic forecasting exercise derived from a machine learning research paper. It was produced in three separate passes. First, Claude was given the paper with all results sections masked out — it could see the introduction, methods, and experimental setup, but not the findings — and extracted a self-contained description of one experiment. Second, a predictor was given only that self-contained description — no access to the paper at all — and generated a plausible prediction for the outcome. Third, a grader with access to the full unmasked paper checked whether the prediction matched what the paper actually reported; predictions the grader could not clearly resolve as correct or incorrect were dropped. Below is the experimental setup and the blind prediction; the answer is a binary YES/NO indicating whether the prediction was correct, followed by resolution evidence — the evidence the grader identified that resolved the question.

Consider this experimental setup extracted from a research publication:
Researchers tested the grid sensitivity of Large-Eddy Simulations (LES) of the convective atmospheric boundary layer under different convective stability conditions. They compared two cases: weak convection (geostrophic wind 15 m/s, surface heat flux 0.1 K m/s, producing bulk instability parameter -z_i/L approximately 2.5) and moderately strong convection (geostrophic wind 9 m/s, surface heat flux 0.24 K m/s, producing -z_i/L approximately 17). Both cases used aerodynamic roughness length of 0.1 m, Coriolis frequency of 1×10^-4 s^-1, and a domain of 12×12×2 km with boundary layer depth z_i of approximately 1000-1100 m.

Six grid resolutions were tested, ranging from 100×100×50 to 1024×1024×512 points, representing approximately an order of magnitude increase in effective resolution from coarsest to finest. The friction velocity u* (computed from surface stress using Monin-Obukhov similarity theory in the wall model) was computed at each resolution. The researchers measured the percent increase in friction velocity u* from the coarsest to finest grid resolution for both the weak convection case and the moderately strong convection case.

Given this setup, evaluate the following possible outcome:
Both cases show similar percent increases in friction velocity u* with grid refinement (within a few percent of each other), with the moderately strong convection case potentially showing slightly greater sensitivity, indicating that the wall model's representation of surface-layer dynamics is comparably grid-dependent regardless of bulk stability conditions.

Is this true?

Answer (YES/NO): NO